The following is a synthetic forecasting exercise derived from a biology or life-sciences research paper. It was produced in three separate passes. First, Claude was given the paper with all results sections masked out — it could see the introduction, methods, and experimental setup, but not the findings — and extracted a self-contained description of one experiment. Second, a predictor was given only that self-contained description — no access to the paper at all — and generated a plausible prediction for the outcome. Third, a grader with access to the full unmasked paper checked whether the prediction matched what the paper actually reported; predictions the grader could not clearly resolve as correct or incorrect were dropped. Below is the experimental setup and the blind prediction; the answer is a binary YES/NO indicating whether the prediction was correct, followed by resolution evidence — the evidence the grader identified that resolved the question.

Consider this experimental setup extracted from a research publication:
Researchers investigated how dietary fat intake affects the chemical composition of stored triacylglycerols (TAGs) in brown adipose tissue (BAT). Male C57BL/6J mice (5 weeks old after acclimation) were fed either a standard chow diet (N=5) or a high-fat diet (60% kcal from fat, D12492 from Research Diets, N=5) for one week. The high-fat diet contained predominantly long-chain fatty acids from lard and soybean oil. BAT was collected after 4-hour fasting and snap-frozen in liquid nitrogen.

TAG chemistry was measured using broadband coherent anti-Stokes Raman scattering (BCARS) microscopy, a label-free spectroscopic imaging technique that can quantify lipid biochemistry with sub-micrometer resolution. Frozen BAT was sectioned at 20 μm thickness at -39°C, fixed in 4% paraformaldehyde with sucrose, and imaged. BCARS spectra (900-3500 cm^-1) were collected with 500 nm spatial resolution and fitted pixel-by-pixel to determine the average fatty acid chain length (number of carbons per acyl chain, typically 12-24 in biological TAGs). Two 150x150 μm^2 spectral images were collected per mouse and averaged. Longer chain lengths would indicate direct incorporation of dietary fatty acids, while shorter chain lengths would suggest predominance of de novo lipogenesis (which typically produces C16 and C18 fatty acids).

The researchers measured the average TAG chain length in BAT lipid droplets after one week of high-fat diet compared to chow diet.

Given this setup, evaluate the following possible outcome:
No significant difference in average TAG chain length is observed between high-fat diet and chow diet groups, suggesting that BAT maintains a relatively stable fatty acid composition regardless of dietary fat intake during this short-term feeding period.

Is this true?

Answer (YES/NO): NO